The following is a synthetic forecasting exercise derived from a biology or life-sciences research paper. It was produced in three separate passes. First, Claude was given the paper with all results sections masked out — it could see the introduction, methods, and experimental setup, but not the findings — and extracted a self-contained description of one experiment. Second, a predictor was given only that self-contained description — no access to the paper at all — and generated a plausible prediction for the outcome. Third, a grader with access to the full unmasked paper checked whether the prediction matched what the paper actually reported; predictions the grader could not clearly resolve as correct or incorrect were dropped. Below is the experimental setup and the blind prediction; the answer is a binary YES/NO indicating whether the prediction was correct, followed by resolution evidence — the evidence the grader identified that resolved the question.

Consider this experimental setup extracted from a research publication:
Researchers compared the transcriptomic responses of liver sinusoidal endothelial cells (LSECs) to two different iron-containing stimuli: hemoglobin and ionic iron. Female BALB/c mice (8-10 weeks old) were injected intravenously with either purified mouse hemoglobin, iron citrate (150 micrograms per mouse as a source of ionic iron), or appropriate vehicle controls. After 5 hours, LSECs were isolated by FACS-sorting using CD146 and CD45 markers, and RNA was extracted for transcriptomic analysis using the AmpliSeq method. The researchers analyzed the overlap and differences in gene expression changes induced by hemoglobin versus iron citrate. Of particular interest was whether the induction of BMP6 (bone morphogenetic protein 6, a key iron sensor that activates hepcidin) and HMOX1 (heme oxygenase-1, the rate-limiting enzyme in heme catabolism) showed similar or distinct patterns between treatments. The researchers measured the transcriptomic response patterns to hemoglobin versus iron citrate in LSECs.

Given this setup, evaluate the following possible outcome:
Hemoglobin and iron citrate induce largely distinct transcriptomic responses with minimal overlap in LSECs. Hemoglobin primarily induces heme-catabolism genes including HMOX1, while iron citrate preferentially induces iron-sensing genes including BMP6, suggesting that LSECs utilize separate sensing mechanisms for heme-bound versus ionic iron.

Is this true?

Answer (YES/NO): NO